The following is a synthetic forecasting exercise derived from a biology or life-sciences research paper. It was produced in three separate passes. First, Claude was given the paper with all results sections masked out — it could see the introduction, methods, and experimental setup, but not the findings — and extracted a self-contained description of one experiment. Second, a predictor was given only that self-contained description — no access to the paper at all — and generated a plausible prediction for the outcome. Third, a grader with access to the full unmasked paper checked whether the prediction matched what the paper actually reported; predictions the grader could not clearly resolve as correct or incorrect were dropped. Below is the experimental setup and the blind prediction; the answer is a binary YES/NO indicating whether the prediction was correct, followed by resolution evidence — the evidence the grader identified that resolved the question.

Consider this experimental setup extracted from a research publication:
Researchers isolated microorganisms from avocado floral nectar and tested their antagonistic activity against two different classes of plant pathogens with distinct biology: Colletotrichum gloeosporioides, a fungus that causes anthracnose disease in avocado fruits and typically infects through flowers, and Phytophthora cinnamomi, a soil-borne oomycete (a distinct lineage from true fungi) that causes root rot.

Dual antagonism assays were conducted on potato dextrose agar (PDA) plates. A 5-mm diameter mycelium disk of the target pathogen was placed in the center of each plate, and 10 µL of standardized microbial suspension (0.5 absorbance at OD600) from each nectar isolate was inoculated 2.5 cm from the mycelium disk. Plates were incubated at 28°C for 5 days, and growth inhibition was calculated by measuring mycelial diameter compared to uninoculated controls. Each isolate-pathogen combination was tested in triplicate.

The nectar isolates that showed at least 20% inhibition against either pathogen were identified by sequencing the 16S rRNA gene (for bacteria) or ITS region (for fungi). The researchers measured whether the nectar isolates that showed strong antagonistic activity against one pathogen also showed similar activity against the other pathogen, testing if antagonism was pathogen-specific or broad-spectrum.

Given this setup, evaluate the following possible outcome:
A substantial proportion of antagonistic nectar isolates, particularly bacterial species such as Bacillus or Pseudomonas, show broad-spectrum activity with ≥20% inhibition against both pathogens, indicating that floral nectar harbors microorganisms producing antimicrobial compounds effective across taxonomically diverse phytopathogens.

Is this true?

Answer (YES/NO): YES